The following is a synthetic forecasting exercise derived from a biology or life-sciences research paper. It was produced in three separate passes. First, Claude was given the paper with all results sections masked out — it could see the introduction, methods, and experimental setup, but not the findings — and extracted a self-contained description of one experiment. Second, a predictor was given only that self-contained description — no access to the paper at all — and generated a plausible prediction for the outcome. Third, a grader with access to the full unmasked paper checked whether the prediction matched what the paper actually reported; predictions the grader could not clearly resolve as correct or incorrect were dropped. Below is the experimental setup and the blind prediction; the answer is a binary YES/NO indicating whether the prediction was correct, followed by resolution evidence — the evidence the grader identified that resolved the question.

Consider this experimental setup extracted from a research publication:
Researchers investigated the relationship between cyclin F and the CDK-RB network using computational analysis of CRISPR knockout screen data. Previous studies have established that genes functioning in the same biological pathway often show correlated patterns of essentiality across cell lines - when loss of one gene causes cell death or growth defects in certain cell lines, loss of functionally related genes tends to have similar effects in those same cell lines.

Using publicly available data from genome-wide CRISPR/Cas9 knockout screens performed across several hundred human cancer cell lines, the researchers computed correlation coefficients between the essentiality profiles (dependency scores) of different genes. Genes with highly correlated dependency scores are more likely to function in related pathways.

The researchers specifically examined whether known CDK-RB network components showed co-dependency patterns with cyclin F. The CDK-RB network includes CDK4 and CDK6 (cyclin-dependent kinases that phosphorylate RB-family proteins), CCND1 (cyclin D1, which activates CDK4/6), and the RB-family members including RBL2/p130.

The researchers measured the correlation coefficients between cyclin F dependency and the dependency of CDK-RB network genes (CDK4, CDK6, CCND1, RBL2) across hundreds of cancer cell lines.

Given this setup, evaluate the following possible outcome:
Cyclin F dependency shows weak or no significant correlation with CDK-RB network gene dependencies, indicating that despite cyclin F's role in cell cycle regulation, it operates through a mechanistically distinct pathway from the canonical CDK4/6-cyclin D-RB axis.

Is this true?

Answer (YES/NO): NO